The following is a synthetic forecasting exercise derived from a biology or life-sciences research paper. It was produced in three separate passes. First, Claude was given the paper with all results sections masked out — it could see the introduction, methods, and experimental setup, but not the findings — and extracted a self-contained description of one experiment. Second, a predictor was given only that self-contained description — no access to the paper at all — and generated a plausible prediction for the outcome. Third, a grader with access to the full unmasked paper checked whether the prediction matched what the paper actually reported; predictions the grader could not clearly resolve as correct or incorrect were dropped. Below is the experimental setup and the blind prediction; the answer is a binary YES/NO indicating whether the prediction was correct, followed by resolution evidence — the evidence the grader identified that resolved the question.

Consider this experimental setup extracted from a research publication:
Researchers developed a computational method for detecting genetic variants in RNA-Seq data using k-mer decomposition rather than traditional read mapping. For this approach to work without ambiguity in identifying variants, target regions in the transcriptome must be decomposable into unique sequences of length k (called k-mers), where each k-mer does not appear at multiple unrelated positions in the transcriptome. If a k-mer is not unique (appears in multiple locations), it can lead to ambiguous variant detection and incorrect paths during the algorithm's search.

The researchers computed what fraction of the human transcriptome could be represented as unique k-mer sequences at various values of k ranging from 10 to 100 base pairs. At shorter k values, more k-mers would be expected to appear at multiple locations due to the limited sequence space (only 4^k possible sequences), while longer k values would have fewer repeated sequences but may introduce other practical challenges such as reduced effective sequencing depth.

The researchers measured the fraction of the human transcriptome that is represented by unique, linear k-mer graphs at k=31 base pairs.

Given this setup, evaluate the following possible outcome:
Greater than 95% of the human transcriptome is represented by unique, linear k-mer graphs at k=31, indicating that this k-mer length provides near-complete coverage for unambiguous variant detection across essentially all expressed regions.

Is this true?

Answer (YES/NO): YES